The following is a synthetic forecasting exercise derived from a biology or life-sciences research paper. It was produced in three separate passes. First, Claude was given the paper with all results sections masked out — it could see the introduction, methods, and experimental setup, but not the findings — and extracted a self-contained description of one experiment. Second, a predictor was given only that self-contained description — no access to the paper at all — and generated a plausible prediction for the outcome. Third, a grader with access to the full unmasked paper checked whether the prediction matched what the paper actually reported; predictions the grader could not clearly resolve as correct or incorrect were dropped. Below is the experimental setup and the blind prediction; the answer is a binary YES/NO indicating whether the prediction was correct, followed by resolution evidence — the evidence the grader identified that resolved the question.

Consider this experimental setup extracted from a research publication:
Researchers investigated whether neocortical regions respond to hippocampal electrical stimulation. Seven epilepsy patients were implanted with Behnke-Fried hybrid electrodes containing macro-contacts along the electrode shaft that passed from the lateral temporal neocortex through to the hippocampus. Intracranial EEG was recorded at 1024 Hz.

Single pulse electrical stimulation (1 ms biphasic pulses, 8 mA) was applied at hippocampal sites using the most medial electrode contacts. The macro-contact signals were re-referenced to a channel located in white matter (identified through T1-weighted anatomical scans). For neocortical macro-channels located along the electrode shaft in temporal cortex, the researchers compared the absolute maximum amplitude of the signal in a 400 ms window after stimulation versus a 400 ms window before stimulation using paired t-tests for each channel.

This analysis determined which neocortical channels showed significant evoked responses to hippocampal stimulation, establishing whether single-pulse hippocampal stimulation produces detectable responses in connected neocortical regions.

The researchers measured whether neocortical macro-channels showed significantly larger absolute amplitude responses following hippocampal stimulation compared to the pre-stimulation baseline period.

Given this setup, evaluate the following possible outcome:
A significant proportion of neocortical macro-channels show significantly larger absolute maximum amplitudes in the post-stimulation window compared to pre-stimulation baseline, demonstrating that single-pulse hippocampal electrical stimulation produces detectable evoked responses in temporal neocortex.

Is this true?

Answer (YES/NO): YES